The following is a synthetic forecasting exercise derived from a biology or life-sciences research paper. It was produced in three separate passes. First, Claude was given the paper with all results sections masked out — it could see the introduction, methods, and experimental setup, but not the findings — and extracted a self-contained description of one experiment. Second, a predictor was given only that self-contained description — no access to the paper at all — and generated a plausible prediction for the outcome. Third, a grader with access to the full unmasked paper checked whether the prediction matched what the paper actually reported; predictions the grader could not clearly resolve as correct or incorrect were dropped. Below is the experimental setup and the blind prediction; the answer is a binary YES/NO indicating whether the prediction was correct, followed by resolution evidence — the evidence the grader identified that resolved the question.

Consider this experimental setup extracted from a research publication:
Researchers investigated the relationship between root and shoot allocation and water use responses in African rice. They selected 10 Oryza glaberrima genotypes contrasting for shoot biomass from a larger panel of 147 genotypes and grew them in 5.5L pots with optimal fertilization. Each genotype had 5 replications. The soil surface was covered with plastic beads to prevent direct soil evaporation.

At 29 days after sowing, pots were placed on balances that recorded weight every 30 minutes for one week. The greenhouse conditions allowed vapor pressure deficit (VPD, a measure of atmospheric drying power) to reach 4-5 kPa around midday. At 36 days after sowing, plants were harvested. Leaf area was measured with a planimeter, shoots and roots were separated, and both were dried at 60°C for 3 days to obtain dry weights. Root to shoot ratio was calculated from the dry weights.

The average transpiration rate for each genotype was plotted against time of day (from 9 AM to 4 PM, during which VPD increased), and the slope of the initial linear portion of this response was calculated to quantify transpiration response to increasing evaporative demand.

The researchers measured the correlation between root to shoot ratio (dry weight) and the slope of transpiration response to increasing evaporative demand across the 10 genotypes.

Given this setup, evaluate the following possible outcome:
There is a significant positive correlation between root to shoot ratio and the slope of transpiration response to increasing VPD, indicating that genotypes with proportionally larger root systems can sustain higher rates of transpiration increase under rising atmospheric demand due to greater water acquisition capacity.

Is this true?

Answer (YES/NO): YES